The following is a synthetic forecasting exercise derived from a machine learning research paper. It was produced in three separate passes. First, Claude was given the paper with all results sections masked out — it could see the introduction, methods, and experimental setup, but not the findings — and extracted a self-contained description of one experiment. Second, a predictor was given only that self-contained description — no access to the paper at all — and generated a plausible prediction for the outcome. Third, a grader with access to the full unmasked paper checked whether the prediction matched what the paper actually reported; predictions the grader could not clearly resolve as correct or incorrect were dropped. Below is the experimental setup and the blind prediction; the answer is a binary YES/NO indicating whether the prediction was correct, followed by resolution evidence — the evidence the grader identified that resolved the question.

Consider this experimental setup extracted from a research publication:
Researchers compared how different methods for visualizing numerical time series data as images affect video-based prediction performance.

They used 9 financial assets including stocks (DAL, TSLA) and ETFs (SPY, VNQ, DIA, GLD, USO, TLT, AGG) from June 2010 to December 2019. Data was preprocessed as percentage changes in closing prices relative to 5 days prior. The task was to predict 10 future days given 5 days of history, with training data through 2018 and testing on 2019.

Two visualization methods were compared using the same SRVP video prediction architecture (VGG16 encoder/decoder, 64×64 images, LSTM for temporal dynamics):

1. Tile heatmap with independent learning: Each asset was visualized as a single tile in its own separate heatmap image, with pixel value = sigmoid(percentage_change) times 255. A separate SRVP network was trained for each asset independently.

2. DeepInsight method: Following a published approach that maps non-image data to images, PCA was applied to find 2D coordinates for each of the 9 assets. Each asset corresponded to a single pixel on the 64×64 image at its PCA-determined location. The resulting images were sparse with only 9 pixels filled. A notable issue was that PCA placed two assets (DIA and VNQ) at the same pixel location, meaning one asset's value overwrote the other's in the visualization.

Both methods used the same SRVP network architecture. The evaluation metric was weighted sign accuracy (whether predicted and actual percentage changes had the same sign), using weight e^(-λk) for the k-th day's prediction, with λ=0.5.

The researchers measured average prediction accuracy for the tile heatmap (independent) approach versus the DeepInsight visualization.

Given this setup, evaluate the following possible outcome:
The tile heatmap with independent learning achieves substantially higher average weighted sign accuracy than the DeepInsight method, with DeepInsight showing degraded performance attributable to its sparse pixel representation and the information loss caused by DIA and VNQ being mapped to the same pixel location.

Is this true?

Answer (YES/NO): NO